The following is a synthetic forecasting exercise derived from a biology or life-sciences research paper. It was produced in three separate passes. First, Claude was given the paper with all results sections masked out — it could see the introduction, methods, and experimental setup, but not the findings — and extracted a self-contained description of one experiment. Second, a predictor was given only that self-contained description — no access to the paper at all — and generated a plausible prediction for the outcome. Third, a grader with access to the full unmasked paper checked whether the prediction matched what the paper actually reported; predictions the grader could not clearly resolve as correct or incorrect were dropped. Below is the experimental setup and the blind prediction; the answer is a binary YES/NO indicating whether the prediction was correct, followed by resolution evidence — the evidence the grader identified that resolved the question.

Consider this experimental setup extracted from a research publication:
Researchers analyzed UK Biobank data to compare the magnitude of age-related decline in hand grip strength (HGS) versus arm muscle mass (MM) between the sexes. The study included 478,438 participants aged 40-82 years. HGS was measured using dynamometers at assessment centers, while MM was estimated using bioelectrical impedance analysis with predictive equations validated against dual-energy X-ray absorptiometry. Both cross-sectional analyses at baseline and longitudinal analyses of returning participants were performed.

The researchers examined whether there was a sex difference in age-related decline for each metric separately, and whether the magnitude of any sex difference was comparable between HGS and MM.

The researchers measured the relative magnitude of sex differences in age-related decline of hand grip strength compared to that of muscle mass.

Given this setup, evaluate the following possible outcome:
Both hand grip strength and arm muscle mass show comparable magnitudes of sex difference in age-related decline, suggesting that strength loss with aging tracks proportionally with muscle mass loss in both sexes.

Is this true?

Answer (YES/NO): NO